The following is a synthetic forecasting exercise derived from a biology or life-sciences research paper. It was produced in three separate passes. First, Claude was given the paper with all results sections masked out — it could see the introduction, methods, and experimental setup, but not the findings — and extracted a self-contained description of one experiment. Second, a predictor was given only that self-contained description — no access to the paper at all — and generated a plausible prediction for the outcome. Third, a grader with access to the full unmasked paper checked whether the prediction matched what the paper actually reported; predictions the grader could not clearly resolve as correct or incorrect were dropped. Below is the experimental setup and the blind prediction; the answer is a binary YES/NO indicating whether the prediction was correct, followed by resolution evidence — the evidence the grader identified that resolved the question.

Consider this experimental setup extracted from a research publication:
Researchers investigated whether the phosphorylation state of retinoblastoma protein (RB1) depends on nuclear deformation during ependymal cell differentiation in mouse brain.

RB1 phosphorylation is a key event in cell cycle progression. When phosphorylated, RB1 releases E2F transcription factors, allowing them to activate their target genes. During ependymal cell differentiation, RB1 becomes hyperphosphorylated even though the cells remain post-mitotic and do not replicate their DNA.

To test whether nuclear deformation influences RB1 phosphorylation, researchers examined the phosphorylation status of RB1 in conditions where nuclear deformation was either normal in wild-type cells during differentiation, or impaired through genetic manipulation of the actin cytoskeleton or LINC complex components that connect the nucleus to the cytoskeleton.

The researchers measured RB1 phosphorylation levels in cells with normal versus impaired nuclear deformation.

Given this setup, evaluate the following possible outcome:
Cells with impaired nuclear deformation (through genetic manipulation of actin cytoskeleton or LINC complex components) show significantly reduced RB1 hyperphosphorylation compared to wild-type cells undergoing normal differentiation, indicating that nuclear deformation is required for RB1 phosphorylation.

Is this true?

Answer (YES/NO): YES